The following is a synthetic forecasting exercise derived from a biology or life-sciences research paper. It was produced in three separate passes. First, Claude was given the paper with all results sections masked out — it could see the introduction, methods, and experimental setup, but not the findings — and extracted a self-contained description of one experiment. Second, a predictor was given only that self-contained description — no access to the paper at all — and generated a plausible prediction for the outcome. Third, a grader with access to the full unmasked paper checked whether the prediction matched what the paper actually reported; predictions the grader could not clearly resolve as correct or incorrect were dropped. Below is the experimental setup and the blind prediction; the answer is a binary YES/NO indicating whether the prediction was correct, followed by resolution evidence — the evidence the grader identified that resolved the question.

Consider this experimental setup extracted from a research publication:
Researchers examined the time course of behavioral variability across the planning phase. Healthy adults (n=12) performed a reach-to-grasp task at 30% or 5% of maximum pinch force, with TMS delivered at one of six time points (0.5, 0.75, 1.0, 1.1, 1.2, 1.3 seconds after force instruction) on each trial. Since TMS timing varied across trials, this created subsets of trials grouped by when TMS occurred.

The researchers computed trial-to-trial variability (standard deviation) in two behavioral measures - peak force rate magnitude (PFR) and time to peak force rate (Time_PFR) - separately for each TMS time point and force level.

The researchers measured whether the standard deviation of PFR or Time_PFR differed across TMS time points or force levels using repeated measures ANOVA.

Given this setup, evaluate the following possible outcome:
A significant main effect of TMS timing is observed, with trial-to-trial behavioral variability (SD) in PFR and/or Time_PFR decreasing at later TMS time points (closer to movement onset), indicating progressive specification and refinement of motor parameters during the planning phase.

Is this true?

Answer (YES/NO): NO